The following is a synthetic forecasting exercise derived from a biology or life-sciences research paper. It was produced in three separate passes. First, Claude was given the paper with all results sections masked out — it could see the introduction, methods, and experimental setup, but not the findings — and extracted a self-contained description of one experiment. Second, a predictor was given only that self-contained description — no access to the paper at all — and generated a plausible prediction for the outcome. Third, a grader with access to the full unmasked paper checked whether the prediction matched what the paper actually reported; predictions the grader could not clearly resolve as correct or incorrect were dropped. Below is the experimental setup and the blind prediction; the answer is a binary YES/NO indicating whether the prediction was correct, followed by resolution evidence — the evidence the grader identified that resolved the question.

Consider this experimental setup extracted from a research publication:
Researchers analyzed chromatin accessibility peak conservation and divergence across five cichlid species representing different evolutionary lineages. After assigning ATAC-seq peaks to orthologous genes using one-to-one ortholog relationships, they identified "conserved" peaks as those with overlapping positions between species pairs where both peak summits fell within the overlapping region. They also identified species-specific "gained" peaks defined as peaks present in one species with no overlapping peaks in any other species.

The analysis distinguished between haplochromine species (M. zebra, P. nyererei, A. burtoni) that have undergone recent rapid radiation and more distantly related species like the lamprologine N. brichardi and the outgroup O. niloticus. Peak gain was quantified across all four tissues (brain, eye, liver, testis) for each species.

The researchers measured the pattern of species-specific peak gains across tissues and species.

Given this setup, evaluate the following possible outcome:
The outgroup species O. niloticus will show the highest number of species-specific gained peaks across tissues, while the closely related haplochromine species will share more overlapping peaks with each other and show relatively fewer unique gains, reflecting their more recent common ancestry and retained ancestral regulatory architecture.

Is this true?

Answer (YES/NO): NO